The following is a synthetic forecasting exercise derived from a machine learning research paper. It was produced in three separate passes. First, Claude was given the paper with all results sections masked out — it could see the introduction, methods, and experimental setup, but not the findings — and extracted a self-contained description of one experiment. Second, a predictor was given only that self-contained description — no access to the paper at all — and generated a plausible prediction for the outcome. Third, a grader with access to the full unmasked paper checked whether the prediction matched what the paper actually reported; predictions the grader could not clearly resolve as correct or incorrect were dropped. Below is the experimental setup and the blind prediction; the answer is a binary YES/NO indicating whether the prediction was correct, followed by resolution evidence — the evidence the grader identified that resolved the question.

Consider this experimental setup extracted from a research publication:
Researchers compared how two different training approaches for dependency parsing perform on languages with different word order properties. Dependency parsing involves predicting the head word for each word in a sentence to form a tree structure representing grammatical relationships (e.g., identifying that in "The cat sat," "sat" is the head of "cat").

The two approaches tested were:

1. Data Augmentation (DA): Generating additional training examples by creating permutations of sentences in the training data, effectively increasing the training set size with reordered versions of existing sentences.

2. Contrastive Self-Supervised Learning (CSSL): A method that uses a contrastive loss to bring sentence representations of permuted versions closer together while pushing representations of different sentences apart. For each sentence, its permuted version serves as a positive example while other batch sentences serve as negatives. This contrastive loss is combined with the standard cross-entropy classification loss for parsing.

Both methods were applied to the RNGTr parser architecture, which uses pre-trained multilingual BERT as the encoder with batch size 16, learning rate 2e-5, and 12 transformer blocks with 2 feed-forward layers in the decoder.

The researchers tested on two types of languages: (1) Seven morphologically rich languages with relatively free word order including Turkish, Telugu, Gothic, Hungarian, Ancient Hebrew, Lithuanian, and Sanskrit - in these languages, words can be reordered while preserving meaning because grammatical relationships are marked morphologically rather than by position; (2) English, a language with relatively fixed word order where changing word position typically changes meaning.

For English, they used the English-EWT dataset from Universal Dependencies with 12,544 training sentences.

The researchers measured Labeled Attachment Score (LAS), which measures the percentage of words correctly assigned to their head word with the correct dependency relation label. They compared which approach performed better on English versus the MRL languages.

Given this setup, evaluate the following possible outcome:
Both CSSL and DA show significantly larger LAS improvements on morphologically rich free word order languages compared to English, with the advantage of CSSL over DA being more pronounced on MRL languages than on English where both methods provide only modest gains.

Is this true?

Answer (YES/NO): NO